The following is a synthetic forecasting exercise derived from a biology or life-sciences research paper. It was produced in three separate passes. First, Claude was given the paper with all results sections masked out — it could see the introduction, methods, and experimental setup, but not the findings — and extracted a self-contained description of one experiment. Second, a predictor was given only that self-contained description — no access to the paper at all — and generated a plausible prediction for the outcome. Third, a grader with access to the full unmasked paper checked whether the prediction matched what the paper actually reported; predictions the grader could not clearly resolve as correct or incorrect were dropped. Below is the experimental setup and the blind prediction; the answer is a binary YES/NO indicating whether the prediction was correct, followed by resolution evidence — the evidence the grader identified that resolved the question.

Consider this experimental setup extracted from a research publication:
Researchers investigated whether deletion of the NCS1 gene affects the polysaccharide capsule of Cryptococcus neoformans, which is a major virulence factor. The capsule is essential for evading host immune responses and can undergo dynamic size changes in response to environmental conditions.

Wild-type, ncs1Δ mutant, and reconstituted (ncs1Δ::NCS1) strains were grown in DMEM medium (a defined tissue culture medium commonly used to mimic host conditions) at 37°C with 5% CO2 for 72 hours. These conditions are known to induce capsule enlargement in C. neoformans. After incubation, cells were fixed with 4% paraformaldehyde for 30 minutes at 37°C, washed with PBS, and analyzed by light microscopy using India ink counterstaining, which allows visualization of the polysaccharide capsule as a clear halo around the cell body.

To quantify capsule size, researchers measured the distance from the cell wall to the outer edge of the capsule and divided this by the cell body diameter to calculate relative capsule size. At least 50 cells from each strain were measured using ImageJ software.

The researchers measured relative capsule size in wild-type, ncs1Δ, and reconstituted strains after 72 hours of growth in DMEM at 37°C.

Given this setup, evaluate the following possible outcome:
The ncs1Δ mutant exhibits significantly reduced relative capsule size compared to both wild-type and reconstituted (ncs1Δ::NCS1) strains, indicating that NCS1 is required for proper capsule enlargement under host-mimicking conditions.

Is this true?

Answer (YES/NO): YES